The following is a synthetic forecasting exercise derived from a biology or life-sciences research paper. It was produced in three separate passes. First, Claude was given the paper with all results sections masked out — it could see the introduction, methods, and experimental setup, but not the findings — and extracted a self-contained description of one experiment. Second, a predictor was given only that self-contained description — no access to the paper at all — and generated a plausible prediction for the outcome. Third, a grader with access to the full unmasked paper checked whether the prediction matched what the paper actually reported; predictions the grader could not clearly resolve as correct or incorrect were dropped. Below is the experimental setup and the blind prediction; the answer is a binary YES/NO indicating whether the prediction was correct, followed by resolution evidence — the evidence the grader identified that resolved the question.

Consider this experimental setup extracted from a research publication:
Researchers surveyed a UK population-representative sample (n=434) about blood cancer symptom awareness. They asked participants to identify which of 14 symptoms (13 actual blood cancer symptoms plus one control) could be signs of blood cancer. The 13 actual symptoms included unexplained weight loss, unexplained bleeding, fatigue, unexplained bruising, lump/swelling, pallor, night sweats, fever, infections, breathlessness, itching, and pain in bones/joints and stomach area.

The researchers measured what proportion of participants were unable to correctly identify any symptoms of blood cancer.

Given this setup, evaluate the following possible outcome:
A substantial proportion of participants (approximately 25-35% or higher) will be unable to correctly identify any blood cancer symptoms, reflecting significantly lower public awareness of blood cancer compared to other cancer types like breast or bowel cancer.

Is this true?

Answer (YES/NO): NO